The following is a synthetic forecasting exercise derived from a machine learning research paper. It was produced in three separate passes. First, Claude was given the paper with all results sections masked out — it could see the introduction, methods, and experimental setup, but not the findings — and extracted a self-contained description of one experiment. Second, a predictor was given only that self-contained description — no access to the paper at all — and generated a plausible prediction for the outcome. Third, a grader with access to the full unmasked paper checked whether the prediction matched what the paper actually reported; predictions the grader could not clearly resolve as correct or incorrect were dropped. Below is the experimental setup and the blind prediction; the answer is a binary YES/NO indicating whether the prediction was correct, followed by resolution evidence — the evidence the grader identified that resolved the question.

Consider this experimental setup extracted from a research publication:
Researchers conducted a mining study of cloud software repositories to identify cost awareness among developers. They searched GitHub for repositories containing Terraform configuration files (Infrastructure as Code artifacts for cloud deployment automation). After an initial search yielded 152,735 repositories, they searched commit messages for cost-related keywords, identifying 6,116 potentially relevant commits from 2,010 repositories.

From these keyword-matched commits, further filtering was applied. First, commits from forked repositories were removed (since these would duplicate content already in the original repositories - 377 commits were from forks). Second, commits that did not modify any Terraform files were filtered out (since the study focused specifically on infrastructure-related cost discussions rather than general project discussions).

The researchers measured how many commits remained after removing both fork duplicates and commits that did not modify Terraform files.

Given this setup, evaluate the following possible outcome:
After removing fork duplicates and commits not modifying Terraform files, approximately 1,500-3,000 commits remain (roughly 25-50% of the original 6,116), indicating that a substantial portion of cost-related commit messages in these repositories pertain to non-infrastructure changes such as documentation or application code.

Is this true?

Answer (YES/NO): YES